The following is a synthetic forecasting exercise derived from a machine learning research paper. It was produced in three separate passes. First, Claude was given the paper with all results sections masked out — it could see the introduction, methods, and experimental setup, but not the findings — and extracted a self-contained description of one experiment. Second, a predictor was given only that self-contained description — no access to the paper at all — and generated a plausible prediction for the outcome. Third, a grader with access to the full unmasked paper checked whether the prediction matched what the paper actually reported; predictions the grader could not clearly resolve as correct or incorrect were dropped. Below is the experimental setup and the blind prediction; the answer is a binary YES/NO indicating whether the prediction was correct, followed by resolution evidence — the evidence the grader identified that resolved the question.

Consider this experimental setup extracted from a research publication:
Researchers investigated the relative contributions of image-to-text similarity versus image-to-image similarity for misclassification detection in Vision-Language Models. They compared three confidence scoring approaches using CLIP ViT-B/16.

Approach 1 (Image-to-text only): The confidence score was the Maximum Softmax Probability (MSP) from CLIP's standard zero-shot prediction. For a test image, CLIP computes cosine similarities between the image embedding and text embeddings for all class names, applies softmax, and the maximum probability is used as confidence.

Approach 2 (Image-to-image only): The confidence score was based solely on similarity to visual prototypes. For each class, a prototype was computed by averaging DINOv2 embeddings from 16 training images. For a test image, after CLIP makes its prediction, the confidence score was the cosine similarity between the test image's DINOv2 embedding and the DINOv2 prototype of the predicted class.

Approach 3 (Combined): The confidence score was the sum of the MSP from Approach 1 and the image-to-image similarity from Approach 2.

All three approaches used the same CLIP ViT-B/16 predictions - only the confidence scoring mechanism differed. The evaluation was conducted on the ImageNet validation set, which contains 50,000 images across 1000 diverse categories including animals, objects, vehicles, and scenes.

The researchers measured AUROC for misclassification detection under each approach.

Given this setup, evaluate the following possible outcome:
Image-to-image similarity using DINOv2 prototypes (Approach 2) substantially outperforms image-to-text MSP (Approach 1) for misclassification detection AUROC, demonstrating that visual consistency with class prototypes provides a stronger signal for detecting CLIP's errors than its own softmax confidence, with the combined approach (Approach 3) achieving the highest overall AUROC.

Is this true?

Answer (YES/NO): NO